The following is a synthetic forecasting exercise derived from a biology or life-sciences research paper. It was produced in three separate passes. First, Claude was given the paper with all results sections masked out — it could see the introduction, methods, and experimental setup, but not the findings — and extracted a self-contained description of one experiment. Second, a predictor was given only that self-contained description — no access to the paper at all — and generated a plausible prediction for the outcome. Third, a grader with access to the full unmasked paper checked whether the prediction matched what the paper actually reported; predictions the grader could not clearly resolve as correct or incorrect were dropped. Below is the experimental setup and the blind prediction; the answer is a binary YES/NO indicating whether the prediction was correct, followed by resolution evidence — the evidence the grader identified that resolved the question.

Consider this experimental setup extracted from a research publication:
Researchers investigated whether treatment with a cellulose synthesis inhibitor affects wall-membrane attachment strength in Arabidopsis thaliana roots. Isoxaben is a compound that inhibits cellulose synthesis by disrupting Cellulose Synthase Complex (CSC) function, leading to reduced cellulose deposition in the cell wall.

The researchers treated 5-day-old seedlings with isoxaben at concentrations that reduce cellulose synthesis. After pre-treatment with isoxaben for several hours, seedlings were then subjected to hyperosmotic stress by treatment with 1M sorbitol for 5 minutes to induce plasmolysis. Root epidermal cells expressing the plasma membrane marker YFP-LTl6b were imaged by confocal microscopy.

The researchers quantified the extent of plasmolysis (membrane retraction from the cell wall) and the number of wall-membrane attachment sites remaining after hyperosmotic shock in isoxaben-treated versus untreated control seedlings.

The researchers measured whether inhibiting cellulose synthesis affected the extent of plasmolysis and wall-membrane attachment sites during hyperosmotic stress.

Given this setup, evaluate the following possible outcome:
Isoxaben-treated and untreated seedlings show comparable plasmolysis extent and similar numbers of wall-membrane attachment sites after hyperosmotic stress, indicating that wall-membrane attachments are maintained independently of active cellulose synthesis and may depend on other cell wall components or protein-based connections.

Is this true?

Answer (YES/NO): NO